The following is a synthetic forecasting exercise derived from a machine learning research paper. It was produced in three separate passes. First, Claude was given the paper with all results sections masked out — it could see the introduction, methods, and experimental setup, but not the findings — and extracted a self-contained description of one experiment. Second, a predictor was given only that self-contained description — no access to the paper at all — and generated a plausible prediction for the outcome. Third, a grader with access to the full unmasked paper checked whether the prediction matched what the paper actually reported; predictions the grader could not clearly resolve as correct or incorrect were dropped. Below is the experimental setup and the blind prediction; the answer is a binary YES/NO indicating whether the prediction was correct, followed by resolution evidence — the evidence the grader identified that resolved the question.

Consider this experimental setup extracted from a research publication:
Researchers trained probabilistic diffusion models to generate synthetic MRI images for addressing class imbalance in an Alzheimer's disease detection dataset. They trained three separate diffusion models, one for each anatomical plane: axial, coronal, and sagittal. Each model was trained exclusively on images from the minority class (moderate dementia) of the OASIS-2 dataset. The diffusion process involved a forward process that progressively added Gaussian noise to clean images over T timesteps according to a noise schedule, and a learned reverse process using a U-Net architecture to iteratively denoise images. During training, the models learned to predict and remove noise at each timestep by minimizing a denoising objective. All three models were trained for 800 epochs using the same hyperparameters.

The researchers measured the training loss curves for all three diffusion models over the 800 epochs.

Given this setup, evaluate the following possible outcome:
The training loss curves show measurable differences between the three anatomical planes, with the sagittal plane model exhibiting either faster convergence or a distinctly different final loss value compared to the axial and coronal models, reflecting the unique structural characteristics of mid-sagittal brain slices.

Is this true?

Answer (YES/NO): NO